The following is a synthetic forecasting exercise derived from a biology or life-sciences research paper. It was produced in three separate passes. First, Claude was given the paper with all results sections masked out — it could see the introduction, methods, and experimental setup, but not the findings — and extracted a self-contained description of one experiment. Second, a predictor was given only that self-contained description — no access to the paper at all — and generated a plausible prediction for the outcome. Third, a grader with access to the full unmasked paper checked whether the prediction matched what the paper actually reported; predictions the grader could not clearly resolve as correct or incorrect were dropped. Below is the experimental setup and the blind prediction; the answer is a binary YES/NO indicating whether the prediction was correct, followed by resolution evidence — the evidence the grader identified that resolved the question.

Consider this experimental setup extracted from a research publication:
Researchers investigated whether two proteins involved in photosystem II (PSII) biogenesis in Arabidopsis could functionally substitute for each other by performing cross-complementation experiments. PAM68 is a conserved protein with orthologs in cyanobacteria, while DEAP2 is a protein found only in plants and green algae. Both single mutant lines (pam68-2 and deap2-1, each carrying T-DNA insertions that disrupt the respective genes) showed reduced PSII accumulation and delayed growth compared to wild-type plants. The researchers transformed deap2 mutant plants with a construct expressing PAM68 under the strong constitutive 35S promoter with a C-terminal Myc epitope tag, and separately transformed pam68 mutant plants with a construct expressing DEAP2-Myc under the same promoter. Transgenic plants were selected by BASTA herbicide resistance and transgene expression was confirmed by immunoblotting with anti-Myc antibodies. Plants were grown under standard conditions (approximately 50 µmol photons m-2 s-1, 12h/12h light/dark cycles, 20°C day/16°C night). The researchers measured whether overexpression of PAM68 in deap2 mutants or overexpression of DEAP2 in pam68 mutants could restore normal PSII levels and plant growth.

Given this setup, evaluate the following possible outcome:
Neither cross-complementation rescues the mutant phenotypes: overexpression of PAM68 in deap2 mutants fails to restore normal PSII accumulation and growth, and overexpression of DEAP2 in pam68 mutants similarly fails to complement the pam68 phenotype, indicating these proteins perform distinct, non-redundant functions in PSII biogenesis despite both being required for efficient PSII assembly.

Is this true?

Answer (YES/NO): NO